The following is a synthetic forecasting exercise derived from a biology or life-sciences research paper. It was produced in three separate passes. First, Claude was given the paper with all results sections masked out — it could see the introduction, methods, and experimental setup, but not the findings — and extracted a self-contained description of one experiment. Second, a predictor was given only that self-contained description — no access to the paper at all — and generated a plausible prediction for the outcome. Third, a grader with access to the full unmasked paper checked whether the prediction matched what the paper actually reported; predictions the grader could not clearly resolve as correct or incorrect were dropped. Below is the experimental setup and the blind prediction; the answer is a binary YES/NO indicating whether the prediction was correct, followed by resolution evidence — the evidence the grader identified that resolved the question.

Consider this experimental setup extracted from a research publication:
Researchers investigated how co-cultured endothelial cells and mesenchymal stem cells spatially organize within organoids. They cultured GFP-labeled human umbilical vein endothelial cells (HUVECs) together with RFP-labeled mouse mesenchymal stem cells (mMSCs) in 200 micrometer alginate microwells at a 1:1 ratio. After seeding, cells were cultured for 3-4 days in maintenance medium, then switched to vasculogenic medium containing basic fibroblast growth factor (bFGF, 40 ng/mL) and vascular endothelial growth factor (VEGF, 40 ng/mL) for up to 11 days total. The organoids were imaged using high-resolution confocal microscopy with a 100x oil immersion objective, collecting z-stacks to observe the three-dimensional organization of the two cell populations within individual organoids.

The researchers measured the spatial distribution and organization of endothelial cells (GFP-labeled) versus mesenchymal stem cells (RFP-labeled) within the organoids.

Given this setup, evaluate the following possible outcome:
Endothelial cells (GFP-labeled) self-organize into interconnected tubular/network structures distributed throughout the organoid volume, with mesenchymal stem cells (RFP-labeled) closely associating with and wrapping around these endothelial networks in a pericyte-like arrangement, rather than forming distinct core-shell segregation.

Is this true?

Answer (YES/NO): NO